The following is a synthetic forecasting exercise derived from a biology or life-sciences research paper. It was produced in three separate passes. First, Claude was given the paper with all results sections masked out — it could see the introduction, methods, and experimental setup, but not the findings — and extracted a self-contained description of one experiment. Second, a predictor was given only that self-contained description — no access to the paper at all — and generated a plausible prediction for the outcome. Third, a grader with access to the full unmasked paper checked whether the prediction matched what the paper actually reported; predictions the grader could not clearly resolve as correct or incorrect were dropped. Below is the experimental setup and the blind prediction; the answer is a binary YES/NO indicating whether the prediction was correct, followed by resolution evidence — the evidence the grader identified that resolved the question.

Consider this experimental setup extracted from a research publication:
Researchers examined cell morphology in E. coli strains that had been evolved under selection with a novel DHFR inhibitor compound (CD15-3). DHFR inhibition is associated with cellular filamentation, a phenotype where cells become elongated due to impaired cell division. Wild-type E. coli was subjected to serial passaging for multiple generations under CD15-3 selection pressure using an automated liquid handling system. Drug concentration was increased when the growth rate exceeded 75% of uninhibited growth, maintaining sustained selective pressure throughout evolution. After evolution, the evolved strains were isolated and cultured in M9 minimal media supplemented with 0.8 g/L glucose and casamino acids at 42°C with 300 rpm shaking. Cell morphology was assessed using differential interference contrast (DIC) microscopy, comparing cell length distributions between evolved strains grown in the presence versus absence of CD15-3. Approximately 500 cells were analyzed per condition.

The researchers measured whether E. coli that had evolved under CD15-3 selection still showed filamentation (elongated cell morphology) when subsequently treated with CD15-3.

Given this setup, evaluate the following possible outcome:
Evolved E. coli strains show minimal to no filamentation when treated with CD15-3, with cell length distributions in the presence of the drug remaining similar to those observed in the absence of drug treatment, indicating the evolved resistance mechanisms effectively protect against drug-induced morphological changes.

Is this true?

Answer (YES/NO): YES